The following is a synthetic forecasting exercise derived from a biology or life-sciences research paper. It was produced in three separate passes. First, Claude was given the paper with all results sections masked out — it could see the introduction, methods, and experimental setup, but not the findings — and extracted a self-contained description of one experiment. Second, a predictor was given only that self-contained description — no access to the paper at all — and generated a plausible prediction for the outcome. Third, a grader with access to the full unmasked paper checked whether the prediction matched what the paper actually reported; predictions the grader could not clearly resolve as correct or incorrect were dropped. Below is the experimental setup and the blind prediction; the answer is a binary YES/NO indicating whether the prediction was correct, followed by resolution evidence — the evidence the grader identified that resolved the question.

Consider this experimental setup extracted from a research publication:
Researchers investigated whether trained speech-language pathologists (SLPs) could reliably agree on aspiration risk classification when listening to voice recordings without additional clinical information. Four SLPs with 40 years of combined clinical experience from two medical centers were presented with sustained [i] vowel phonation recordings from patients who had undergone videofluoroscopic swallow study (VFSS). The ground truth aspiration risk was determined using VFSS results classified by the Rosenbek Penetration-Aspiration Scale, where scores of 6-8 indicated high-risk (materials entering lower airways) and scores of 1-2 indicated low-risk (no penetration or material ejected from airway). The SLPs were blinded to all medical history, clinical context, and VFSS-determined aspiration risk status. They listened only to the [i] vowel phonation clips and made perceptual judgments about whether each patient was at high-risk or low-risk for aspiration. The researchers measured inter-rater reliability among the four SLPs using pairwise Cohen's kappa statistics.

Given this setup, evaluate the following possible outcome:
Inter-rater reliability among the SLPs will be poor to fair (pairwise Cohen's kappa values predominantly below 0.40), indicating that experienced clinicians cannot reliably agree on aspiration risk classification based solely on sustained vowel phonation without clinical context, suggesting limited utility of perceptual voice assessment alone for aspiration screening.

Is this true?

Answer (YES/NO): NO